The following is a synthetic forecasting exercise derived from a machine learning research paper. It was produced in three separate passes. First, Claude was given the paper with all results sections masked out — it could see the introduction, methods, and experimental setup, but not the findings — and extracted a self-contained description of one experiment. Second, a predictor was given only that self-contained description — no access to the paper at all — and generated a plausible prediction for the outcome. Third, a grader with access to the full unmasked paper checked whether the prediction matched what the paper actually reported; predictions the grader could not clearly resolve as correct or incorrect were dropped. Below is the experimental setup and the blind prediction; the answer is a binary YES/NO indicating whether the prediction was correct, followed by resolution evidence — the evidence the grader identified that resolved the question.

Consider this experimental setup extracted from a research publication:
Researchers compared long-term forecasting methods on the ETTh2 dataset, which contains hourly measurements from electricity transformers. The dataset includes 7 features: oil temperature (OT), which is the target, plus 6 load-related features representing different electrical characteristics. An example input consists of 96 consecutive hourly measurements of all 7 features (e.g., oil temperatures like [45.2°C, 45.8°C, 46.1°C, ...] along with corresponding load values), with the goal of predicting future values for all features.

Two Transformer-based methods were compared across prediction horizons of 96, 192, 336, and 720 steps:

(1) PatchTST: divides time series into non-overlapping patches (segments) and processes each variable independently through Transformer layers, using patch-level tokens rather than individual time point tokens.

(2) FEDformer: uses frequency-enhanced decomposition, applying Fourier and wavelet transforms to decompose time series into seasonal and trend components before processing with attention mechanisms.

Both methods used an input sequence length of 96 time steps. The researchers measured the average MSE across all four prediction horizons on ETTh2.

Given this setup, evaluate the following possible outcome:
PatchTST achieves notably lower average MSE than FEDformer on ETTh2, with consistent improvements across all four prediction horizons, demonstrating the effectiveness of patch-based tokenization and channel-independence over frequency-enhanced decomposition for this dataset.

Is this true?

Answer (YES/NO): YES